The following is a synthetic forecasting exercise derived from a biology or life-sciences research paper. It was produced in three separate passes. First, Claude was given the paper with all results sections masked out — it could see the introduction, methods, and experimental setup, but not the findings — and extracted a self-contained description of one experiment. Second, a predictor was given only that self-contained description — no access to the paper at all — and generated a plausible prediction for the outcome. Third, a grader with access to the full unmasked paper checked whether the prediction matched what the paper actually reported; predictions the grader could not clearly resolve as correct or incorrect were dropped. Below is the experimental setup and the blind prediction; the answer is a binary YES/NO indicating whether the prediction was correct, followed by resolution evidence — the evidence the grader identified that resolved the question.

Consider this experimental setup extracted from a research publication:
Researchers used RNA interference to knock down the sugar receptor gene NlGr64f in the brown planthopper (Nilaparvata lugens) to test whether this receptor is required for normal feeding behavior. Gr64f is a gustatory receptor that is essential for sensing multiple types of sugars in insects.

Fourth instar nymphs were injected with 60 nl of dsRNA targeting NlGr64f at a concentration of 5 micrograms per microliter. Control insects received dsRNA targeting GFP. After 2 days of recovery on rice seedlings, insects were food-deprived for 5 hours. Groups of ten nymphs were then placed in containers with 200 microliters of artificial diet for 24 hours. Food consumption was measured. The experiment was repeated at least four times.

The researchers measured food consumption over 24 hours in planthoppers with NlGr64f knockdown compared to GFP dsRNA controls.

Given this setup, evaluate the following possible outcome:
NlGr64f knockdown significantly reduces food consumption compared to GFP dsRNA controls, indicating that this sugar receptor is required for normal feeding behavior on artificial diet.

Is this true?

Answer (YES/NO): YES